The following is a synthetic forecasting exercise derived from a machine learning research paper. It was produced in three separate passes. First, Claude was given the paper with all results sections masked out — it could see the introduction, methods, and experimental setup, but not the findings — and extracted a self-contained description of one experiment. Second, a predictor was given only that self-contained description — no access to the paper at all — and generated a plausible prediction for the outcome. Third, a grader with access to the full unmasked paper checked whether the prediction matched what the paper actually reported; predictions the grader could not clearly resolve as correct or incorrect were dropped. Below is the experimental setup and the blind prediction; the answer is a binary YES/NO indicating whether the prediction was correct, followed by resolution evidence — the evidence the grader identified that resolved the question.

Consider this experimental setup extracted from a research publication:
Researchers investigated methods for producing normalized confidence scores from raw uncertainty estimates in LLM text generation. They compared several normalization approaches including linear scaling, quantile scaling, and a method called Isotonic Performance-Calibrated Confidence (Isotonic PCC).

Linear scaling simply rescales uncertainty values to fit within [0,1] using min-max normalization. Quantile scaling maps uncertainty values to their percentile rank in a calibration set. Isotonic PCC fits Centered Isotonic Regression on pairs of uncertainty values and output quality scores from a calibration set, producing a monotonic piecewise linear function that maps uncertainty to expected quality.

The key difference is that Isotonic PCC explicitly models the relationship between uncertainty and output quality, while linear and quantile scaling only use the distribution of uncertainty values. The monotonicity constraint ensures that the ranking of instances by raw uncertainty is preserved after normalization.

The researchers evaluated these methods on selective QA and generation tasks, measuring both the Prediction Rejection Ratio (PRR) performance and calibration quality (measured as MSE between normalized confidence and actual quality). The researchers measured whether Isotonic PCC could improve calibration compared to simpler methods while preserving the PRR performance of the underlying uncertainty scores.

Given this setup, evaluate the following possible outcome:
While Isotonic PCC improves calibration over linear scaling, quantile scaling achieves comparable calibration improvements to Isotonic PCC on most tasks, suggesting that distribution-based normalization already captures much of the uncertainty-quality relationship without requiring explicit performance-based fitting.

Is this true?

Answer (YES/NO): NO